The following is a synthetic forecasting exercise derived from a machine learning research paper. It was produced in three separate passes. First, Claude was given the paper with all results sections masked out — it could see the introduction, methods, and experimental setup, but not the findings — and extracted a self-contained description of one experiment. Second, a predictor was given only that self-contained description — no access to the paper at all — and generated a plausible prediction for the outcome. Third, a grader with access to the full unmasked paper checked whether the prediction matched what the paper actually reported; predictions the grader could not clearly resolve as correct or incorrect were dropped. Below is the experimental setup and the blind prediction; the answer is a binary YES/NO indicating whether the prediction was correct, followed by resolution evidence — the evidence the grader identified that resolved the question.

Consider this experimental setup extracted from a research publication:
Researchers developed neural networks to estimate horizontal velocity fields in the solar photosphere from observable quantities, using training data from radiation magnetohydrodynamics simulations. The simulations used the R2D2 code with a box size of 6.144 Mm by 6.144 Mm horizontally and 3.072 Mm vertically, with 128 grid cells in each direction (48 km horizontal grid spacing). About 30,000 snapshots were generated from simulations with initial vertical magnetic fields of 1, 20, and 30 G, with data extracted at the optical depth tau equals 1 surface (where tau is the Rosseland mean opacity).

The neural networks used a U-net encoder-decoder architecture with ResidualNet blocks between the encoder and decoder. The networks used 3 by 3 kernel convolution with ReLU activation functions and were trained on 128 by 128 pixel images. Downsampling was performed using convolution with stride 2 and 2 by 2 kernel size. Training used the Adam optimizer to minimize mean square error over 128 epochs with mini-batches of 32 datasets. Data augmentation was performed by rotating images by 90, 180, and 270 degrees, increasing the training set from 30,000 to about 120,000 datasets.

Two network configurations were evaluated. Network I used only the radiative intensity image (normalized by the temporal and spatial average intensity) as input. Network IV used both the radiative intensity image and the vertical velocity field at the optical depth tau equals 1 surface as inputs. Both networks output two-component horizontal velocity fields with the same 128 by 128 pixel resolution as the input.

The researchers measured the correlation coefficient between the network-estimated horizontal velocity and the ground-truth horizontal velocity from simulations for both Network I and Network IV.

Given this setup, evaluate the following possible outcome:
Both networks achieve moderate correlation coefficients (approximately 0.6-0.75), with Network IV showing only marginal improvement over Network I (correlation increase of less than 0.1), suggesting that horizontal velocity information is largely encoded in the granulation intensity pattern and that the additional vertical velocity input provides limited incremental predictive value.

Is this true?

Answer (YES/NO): NO